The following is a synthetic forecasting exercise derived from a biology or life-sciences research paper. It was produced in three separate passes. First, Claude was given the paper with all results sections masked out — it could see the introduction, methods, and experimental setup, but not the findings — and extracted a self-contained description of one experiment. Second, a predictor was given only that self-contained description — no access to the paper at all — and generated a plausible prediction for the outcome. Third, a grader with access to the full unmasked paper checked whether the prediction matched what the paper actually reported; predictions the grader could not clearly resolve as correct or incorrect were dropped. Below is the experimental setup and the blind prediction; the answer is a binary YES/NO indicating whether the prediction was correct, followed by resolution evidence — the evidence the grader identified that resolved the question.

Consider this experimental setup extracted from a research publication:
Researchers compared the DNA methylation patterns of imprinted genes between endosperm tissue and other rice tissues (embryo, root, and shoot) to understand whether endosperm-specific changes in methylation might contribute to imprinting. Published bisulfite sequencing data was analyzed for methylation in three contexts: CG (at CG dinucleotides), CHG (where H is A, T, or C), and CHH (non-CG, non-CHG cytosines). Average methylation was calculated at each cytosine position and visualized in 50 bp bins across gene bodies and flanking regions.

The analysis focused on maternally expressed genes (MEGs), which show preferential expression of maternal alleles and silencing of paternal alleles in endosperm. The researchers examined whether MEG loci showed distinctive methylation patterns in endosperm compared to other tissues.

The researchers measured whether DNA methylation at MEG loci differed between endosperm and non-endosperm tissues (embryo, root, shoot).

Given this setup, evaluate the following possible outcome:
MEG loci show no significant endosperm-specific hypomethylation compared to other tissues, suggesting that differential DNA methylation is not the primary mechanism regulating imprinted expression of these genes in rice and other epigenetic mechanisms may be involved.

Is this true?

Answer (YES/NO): NO